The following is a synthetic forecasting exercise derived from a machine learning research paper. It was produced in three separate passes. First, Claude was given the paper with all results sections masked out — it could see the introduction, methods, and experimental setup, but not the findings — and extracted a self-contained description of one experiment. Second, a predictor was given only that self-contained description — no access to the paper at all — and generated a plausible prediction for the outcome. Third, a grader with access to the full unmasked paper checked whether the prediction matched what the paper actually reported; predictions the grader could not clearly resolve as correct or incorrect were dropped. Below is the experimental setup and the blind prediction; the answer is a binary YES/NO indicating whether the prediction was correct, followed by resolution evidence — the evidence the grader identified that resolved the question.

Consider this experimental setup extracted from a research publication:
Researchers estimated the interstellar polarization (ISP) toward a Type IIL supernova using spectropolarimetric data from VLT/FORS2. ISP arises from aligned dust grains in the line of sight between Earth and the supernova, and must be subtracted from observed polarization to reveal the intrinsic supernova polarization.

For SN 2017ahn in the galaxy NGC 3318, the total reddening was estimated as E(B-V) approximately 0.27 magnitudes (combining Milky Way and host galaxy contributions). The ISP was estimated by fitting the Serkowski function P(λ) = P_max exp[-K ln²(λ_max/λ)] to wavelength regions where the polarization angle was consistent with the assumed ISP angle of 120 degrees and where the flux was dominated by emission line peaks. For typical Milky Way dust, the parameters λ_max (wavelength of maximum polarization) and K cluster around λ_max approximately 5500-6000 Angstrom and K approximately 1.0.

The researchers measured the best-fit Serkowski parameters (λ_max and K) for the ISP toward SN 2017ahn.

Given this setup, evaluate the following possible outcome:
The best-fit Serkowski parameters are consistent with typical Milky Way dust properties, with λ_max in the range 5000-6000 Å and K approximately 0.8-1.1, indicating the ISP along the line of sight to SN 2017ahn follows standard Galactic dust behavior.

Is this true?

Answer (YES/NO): NO